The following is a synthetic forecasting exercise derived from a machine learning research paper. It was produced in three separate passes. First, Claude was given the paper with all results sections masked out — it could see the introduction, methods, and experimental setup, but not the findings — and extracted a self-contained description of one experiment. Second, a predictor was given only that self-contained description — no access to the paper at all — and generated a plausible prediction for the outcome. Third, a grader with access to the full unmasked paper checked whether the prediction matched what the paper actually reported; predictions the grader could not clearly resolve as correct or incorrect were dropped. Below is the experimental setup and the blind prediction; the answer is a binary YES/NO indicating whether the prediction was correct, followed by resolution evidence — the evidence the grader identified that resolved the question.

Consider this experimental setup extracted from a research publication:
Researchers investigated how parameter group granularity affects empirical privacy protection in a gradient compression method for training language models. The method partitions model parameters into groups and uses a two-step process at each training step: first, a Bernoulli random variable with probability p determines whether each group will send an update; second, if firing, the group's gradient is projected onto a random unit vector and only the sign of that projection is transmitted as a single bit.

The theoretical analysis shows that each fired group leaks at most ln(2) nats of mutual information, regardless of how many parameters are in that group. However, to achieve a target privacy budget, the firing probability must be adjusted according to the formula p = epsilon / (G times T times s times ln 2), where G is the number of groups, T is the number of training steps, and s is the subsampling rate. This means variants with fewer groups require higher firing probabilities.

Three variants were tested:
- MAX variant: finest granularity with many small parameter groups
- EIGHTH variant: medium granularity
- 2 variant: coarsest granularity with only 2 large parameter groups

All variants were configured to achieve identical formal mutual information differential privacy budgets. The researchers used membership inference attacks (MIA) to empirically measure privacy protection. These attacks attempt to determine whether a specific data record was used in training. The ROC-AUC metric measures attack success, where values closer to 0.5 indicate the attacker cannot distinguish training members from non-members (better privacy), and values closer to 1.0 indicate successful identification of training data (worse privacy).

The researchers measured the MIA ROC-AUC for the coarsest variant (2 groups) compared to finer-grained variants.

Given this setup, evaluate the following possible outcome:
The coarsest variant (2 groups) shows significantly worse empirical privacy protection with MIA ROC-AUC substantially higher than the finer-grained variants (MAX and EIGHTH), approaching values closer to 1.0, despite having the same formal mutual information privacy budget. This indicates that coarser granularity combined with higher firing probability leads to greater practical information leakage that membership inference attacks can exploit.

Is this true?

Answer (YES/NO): NO